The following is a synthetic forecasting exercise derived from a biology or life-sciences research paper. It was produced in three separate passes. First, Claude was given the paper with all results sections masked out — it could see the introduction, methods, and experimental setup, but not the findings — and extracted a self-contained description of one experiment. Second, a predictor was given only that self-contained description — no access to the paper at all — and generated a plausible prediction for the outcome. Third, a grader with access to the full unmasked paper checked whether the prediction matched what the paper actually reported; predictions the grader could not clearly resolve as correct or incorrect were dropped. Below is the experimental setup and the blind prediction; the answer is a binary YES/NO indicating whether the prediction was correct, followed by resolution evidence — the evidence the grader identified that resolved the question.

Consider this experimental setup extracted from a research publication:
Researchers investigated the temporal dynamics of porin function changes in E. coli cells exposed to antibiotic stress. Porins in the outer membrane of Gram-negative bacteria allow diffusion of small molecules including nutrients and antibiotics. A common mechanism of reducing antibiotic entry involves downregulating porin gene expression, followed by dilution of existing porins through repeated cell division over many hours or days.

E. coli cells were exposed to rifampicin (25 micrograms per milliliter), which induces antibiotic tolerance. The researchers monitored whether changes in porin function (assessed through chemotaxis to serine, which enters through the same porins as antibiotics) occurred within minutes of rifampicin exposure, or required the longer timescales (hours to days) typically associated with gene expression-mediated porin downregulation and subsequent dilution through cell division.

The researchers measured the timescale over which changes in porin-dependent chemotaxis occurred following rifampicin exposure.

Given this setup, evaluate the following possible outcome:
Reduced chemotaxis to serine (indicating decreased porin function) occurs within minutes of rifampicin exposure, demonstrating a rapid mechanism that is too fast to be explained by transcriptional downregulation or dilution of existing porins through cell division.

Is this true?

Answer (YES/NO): YES